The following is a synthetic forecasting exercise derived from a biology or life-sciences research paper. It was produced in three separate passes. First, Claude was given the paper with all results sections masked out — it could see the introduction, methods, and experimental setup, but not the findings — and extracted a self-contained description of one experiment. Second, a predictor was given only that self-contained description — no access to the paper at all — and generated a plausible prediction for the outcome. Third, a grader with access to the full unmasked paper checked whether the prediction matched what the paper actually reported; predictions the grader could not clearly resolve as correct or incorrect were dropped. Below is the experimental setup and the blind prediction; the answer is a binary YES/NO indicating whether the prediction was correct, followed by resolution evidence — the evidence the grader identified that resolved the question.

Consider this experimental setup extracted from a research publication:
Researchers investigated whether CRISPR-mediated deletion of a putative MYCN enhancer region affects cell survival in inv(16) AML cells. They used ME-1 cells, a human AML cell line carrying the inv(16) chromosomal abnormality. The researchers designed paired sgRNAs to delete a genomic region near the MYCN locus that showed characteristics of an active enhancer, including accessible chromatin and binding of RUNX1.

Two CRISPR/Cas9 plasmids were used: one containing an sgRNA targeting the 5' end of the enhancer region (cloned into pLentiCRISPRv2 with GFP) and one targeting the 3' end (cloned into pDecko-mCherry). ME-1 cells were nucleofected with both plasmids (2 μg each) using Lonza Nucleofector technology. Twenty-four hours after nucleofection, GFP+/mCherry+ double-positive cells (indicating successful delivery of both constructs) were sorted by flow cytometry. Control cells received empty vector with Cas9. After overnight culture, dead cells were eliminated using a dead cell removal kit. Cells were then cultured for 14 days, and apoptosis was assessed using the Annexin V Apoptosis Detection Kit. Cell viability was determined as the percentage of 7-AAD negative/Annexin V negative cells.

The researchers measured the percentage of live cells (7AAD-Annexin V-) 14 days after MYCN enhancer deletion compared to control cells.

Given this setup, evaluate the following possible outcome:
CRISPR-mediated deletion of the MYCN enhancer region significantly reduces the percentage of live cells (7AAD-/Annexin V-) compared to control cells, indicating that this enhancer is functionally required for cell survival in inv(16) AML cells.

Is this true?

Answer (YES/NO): YES